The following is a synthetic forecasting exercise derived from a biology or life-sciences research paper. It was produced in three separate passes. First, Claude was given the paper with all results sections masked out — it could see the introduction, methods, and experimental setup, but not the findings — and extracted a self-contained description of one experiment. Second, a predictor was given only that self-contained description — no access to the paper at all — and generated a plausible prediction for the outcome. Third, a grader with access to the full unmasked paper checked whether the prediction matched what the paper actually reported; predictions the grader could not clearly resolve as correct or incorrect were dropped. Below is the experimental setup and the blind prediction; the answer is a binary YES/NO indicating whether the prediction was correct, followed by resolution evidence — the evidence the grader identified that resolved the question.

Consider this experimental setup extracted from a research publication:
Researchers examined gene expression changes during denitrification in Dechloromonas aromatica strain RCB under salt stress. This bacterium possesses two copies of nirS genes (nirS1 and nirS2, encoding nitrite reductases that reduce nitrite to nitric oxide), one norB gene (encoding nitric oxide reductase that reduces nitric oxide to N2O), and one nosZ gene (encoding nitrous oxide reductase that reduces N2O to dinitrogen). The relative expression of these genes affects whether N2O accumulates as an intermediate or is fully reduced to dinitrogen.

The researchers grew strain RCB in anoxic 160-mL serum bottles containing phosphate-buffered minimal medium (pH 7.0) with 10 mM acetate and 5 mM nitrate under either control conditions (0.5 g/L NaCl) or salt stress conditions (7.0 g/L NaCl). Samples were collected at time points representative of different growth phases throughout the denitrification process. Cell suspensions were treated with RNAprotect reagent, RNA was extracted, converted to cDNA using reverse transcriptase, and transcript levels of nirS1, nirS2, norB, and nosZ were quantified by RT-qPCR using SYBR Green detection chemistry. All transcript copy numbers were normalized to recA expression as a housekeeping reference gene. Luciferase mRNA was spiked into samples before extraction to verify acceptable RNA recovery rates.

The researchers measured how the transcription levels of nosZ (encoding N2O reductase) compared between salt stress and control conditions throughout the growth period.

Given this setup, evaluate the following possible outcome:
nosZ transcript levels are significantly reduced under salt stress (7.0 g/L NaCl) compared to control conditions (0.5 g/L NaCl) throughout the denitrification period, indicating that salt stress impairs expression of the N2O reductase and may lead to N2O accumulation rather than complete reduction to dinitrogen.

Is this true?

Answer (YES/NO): NO